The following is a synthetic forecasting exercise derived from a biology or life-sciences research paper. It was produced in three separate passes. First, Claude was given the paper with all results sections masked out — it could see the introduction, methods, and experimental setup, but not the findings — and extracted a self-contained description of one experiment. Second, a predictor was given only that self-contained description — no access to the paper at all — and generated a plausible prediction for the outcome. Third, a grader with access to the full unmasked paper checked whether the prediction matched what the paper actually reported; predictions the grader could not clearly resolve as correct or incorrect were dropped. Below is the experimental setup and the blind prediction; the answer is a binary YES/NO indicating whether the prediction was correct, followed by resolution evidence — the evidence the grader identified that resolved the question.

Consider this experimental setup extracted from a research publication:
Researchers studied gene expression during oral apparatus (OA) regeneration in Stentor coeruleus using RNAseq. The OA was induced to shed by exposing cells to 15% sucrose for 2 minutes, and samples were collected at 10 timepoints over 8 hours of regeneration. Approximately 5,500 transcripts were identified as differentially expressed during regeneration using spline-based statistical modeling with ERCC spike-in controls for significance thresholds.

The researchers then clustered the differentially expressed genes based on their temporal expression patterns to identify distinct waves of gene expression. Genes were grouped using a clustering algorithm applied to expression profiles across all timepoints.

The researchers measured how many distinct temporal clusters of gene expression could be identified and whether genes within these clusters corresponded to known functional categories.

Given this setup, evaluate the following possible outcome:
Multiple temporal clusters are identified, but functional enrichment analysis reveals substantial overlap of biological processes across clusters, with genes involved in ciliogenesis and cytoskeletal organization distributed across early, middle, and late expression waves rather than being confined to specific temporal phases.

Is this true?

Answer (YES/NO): NO